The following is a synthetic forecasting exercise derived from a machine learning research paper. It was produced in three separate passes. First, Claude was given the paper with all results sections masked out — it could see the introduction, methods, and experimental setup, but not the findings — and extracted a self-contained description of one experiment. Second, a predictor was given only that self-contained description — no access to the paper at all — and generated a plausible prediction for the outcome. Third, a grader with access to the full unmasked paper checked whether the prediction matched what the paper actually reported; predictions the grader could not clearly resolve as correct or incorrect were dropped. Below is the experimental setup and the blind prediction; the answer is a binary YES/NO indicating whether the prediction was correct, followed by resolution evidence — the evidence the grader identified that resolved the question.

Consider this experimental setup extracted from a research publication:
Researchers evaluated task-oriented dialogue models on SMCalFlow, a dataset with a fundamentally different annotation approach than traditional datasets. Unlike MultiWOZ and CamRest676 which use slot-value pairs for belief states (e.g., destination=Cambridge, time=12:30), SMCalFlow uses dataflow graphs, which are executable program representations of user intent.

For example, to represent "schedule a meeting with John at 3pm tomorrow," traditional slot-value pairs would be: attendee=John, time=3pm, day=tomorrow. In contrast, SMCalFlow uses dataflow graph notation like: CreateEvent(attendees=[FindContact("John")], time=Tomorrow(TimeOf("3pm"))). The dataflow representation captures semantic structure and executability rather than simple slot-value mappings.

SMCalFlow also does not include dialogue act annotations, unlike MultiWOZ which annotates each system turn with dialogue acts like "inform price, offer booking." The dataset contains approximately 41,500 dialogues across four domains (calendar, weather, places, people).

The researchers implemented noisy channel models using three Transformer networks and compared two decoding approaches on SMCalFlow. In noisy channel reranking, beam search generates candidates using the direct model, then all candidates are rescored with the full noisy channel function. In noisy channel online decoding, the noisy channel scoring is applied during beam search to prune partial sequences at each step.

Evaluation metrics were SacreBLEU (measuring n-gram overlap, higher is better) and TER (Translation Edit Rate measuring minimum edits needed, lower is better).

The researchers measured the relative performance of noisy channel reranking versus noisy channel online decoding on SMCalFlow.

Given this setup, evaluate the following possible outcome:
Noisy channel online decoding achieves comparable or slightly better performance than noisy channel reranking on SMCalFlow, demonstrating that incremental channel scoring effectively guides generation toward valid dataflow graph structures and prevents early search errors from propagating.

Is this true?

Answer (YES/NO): YES